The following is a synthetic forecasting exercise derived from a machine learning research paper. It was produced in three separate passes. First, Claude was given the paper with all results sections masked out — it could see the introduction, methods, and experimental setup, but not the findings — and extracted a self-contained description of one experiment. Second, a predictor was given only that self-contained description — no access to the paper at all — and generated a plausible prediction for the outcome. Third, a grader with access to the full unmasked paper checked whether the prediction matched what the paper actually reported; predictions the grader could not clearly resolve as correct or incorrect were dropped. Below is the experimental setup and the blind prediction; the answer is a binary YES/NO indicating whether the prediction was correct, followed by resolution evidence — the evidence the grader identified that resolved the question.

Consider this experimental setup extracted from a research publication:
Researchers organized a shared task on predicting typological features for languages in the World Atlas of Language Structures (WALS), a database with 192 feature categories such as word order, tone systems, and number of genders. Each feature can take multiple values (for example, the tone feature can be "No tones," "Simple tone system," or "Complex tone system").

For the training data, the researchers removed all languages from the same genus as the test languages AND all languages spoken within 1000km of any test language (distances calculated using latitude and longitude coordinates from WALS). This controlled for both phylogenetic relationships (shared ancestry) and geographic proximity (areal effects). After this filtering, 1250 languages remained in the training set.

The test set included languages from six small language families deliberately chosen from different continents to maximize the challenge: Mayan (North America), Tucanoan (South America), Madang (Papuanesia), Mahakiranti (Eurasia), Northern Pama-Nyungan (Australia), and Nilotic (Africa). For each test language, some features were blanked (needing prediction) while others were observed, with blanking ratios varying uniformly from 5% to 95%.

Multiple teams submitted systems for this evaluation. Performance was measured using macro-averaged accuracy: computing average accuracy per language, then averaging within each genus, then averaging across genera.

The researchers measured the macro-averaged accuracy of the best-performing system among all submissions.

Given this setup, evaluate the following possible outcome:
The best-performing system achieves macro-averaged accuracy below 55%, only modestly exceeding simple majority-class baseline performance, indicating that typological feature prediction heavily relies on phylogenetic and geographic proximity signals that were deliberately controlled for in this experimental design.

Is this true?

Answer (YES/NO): NO